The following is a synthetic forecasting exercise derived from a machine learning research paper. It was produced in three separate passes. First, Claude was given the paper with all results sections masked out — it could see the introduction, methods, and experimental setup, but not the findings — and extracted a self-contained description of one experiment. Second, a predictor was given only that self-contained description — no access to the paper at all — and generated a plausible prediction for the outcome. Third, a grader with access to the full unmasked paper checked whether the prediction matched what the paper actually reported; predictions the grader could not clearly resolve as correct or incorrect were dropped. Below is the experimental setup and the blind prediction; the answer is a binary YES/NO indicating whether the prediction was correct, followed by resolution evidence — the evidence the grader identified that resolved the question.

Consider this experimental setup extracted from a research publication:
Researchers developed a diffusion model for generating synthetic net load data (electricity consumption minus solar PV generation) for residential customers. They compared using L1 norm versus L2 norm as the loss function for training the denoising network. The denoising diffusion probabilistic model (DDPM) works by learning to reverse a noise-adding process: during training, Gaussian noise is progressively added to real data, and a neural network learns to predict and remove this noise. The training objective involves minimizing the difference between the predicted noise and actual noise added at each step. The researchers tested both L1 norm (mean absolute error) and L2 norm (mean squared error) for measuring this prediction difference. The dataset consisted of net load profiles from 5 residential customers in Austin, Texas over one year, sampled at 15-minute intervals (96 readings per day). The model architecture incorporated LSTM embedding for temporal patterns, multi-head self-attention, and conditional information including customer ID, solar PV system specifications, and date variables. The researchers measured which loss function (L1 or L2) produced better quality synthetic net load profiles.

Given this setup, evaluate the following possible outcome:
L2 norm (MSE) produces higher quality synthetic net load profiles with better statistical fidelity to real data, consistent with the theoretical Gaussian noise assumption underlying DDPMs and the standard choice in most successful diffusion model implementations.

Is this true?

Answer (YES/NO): YES